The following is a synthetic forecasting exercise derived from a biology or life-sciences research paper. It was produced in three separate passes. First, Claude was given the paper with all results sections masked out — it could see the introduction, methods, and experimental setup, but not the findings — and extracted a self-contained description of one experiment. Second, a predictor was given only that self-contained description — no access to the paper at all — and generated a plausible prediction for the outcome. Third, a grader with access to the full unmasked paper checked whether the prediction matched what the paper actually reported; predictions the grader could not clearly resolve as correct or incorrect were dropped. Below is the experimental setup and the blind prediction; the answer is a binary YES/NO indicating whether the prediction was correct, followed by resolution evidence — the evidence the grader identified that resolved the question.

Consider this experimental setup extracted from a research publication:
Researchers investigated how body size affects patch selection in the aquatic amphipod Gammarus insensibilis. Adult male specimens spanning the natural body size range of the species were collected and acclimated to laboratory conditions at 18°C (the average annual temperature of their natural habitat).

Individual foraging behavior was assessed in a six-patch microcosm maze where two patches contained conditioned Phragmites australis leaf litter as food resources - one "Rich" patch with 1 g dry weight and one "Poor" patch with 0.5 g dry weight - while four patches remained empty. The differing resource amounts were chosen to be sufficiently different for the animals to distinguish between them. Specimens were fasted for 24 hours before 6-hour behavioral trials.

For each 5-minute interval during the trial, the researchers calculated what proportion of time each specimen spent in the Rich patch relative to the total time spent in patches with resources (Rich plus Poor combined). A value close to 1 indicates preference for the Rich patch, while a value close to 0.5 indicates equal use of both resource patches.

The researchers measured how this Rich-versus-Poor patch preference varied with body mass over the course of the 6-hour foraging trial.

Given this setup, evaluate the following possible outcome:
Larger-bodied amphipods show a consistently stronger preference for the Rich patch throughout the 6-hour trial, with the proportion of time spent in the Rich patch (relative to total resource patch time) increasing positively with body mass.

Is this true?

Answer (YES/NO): NO